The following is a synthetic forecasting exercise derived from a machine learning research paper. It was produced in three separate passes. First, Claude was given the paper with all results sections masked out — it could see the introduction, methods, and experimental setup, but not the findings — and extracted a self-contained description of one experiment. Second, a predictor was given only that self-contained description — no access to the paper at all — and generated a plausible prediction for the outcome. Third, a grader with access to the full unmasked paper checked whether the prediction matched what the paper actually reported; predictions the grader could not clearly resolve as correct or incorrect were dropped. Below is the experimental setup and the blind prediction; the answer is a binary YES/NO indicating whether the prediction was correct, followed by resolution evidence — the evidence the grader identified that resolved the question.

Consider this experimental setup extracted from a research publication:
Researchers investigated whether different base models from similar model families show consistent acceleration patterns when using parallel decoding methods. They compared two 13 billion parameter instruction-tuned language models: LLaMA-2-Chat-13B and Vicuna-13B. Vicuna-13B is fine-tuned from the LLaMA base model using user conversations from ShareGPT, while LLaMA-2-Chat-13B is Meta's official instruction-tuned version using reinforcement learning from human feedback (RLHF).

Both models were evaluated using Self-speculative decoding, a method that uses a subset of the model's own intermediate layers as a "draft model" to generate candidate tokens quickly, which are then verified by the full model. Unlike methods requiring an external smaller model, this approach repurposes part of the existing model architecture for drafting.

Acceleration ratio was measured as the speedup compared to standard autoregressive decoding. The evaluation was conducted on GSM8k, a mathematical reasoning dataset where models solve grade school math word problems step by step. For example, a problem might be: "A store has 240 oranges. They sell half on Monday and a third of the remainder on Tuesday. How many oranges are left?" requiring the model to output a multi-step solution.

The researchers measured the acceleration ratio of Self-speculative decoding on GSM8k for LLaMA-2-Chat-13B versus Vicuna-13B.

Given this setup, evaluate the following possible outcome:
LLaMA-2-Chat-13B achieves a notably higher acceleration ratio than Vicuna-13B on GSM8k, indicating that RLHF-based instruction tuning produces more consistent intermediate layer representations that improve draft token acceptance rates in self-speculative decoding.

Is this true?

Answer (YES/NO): NO